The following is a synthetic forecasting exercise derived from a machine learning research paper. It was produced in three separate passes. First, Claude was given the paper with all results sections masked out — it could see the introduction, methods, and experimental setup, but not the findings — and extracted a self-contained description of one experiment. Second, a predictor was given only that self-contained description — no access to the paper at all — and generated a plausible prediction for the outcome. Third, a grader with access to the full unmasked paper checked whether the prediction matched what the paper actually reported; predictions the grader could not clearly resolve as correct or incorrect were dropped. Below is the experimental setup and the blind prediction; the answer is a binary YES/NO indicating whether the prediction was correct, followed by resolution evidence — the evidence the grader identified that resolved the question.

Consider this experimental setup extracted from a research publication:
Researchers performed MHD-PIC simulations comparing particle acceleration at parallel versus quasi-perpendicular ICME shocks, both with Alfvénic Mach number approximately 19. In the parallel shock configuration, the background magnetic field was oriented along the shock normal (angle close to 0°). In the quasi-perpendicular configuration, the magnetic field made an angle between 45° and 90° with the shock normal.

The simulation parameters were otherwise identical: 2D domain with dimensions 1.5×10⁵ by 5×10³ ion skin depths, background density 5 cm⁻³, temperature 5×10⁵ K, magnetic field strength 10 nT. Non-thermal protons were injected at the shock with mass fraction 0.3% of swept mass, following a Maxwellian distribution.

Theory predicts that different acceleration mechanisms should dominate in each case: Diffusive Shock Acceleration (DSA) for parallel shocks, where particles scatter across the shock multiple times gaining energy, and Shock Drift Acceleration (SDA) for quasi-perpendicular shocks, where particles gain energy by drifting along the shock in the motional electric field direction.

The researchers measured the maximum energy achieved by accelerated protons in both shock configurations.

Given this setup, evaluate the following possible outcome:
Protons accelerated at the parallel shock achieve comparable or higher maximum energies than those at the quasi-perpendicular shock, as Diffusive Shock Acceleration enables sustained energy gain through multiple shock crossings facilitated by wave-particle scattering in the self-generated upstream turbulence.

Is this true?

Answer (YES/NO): YES